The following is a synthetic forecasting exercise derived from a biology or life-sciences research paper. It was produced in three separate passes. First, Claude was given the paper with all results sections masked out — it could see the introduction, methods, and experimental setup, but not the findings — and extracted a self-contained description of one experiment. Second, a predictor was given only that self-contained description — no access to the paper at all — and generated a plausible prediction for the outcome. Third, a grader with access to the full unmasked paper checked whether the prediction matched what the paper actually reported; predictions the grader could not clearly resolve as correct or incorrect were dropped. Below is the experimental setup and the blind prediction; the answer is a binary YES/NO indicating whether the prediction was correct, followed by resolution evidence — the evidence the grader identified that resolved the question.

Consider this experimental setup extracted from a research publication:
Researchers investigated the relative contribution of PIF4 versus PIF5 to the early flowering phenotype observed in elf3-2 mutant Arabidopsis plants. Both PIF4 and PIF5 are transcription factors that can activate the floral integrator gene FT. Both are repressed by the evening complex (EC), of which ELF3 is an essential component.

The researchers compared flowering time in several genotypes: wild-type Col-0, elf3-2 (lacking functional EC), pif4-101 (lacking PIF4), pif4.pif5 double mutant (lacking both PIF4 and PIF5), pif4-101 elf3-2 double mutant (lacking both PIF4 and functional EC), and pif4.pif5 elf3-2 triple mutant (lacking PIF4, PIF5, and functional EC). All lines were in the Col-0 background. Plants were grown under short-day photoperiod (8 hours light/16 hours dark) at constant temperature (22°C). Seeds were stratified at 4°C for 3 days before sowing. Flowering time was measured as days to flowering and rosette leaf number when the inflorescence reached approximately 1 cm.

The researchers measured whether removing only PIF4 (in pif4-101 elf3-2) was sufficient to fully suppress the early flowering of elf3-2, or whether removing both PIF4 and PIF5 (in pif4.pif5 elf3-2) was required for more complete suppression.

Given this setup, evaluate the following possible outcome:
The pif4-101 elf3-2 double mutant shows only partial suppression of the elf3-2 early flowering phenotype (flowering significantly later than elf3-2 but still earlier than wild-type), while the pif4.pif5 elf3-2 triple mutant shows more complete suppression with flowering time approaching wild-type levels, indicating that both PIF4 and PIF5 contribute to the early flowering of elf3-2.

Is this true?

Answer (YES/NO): NO